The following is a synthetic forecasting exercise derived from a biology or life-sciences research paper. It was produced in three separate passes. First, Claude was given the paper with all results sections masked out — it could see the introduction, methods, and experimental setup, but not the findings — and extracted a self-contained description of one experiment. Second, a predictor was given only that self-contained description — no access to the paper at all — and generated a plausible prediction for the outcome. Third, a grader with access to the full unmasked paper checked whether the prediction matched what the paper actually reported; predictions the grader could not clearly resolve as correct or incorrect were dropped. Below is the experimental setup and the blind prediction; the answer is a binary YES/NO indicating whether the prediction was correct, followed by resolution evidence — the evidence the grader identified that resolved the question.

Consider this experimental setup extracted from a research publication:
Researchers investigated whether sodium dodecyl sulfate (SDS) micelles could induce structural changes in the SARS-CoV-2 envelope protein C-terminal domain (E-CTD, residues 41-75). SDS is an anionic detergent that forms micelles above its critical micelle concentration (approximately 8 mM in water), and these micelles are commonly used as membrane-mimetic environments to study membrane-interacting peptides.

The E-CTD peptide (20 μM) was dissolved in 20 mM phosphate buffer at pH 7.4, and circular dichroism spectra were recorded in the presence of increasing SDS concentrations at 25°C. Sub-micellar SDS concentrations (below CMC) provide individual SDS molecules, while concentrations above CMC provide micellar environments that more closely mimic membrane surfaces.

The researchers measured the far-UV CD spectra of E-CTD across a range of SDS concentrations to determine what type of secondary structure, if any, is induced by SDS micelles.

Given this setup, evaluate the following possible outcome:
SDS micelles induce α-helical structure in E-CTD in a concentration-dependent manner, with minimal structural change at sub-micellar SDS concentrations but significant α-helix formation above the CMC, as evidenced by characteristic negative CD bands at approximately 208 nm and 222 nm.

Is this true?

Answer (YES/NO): NO